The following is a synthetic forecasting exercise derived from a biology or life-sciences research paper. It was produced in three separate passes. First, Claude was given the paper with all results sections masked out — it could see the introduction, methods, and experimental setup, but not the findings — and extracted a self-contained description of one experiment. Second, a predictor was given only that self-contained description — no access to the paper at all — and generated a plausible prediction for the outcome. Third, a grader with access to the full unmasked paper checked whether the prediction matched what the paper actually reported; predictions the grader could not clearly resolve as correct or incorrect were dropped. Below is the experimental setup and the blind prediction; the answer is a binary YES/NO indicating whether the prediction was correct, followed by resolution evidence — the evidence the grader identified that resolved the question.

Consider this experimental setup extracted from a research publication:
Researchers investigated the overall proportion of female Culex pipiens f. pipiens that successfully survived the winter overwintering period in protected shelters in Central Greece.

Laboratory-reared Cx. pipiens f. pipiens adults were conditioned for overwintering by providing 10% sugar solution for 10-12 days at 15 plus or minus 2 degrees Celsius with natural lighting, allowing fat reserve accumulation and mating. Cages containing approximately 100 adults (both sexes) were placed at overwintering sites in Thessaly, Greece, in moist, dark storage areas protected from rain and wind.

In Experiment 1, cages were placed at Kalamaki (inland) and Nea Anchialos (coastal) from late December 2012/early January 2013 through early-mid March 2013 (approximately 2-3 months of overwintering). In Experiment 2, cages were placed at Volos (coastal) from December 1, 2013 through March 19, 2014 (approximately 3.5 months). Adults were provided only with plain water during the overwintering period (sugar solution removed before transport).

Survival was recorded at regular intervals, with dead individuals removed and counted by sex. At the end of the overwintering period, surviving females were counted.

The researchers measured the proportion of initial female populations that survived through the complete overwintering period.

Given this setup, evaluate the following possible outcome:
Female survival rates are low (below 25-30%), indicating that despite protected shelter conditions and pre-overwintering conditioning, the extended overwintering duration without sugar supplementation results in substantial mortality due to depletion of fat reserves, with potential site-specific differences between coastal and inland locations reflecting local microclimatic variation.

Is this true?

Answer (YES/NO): YES